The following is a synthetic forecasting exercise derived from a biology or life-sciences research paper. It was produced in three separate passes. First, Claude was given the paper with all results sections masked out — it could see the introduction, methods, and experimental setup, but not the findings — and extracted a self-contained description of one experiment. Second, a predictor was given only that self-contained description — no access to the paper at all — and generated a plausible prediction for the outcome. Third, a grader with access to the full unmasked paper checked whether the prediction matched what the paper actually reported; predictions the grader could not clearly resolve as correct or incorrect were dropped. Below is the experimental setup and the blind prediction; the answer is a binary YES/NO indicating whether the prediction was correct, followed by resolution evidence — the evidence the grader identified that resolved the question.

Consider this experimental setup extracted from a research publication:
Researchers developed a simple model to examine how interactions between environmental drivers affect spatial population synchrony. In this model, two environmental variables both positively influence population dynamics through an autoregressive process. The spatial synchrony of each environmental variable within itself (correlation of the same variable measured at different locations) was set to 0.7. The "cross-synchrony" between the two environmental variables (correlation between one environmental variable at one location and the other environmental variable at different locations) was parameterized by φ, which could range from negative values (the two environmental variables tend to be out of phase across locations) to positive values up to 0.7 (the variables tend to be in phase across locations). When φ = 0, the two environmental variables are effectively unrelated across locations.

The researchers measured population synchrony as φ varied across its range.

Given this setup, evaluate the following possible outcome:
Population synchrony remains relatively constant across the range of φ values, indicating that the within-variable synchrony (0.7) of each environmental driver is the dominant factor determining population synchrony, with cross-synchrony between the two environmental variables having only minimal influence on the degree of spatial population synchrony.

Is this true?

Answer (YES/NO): NO